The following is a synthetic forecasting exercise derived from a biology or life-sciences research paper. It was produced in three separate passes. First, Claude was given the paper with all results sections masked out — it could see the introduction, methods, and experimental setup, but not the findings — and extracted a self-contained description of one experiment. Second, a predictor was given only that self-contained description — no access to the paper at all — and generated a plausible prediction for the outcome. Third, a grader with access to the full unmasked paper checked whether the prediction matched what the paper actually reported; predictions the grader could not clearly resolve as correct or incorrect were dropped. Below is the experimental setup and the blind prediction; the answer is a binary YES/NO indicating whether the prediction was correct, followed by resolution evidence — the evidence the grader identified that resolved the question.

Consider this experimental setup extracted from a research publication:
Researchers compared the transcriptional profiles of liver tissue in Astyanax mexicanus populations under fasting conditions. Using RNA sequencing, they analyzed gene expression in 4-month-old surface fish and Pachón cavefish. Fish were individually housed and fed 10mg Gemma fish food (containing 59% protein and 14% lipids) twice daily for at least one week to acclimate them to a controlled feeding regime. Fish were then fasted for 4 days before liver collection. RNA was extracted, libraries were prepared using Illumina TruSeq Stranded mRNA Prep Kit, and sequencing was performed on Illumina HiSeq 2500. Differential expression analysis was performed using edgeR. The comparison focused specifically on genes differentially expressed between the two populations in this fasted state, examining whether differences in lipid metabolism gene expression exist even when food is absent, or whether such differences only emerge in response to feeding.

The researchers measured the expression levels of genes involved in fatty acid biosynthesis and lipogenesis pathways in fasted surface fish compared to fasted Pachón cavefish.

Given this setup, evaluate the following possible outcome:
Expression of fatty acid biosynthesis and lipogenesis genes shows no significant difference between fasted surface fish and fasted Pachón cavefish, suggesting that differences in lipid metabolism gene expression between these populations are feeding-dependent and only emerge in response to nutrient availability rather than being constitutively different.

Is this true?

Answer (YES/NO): YES